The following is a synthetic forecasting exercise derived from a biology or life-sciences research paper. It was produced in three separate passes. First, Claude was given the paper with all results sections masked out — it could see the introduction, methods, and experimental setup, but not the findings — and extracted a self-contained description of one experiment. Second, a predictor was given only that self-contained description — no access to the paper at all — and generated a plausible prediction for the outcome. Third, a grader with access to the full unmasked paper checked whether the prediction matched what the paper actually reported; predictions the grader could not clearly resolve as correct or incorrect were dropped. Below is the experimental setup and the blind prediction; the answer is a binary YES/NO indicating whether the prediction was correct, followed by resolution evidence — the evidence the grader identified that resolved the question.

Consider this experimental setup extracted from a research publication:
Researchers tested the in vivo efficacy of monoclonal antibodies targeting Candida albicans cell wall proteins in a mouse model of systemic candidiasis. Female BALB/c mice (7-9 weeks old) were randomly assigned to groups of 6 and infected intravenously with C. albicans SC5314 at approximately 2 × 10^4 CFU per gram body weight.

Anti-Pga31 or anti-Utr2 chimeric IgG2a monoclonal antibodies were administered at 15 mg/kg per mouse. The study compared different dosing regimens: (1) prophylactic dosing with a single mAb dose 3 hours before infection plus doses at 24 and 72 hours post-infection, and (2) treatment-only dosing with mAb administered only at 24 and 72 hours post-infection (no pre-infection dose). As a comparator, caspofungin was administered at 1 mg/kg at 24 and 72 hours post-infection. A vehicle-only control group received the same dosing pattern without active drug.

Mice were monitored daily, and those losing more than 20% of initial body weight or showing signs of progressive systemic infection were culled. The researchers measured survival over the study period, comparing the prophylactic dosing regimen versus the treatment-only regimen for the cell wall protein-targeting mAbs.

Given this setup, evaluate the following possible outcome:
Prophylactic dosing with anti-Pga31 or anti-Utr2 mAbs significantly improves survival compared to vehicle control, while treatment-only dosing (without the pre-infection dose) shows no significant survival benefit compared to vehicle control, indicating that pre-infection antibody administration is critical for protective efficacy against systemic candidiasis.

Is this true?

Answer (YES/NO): NO